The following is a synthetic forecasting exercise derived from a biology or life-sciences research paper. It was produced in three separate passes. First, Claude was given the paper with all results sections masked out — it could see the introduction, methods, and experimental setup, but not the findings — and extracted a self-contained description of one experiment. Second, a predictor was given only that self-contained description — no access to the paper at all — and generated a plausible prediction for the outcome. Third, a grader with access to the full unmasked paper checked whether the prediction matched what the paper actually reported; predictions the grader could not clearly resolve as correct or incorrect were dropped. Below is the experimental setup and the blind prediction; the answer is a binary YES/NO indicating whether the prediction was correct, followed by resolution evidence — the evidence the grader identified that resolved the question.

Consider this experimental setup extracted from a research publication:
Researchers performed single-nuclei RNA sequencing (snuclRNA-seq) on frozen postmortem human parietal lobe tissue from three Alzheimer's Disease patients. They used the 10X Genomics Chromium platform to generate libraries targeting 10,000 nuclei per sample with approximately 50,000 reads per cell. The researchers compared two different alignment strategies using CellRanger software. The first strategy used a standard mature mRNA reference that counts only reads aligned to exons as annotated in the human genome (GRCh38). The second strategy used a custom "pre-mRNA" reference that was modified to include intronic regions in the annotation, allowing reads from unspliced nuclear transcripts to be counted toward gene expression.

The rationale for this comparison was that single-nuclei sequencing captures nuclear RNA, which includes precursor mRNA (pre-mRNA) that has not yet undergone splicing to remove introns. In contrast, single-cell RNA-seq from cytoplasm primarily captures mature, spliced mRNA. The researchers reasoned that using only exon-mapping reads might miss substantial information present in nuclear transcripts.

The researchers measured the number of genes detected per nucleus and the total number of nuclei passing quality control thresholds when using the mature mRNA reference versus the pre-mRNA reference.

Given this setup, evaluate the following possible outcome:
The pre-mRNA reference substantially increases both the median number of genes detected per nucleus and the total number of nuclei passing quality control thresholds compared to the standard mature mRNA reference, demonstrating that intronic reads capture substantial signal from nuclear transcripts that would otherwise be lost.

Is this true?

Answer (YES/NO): YES